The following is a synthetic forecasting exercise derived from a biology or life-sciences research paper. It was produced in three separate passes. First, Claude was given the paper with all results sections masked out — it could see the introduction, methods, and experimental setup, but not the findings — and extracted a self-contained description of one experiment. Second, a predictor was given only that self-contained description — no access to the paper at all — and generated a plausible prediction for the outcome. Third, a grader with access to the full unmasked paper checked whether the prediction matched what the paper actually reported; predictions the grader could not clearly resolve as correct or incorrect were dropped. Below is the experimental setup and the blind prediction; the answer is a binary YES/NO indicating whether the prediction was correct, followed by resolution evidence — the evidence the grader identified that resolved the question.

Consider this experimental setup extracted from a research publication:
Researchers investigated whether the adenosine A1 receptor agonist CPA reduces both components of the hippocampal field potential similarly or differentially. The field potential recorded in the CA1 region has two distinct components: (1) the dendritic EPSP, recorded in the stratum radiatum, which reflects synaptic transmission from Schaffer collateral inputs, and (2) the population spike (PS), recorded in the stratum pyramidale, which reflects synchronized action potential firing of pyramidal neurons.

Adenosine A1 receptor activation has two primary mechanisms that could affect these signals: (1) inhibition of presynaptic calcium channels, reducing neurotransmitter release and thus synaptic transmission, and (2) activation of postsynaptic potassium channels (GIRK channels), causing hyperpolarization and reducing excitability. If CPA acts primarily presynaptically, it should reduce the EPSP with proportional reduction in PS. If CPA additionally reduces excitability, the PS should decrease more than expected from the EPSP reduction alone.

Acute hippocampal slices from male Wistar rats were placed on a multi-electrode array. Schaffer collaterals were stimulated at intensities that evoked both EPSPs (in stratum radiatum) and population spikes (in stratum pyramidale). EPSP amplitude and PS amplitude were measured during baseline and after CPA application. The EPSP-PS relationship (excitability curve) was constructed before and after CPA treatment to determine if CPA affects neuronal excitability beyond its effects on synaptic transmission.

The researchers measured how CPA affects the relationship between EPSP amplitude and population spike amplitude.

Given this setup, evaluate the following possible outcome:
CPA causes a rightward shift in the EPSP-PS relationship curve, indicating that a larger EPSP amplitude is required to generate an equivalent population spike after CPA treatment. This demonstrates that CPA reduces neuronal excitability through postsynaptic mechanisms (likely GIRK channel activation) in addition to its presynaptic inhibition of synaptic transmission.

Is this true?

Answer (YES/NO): YES